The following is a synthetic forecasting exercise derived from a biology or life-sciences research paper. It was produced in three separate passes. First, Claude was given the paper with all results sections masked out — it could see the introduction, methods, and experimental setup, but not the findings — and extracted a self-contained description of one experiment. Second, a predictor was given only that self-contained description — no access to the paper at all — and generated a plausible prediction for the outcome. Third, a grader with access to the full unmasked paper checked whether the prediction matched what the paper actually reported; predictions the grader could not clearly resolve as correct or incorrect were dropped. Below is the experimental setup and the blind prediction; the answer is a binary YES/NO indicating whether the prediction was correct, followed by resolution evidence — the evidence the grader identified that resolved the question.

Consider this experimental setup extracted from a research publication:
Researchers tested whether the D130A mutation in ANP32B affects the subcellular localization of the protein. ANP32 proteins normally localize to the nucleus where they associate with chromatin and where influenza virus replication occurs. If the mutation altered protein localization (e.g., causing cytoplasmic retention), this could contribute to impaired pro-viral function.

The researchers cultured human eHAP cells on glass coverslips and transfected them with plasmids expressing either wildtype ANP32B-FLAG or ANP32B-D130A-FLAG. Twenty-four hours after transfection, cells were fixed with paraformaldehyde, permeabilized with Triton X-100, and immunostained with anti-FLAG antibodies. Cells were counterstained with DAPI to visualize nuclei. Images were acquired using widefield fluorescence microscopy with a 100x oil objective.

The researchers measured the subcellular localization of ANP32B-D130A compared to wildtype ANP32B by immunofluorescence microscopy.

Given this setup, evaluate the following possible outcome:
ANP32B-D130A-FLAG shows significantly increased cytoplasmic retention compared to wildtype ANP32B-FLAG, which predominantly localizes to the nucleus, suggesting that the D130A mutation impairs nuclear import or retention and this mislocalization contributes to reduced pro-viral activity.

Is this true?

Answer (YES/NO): NO